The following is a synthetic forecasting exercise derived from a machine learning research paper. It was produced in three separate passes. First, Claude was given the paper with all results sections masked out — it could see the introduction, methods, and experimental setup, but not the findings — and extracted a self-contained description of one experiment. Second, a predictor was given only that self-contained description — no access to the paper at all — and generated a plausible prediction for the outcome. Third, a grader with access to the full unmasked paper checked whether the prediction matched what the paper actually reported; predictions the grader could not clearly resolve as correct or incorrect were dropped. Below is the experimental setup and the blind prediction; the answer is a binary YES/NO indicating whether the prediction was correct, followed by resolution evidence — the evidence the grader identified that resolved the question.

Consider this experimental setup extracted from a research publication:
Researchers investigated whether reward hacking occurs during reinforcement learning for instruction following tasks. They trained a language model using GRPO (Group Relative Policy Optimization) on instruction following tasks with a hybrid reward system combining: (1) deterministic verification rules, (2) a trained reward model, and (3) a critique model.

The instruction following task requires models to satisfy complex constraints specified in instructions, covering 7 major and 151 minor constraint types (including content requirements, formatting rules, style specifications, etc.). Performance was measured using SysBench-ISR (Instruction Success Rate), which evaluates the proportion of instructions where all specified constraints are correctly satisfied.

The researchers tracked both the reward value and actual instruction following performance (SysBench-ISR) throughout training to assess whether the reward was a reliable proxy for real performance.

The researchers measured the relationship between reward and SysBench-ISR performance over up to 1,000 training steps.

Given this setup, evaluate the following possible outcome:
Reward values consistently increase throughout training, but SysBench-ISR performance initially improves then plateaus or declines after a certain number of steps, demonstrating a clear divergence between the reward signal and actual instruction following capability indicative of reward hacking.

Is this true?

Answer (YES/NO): NO